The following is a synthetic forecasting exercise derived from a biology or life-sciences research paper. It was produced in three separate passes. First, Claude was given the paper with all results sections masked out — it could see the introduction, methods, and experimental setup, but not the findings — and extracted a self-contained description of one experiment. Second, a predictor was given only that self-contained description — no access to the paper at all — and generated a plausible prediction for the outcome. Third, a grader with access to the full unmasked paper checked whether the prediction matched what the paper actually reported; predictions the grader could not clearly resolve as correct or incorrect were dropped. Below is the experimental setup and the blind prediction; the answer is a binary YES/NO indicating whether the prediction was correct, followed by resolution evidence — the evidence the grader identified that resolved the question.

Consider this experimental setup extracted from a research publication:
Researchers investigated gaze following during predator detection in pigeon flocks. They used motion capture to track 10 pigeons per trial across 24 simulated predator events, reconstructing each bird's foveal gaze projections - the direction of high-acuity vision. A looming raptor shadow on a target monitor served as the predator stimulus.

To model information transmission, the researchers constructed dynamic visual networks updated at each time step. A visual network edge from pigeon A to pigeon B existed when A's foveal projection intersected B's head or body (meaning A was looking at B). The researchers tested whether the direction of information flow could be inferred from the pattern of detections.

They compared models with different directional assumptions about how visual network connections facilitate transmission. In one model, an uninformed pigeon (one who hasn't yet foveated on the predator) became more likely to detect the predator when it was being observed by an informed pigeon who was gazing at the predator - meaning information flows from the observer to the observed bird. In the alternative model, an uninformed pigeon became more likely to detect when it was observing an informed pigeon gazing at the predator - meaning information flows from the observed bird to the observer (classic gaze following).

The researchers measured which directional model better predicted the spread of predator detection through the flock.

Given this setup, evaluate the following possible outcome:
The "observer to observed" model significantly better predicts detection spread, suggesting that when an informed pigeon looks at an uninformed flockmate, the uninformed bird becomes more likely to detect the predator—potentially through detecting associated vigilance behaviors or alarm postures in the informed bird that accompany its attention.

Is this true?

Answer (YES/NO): NO